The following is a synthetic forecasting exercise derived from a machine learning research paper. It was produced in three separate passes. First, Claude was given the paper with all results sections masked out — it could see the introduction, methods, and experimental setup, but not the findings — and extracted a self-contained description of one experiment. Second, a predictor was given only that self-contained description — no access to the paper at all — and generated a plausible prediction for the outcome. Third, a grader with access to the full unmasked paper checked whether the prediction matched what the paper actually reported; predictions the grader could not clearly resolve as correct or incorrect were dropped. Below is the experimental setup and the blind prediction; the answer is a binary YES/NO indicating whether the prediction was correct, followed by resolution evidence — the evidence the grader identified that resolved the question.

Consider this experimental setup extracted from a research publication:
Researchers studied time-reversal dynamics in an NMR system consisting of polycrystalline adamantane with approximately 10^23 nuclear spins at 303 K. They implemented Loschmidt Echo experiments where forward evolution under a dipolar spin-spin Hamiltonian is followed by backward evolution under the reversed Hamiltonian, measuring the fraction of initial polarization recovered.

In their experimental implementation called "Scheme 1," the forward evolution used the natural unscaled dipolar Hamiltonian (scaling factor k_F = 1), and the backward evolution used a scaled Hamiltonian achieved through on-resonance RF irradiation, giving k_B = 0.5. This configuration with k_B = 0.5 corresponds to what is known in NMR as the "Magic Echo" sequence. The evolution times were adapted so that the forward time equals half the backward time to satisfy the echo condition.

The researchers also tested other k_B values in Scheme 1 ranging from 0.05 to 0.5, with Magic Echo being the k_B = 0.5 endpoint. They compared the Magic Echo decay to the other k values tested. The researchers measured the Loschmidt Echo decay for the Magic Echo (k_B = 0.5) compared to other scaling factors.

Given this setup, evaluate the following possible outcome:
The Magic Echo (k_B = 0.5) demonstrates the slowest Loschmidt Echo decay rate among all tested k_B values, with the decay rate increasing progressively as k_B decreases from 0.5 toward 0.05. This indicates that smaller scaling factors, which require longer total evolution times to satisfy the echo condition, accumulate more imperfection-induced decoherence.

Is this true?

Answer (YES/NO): NO